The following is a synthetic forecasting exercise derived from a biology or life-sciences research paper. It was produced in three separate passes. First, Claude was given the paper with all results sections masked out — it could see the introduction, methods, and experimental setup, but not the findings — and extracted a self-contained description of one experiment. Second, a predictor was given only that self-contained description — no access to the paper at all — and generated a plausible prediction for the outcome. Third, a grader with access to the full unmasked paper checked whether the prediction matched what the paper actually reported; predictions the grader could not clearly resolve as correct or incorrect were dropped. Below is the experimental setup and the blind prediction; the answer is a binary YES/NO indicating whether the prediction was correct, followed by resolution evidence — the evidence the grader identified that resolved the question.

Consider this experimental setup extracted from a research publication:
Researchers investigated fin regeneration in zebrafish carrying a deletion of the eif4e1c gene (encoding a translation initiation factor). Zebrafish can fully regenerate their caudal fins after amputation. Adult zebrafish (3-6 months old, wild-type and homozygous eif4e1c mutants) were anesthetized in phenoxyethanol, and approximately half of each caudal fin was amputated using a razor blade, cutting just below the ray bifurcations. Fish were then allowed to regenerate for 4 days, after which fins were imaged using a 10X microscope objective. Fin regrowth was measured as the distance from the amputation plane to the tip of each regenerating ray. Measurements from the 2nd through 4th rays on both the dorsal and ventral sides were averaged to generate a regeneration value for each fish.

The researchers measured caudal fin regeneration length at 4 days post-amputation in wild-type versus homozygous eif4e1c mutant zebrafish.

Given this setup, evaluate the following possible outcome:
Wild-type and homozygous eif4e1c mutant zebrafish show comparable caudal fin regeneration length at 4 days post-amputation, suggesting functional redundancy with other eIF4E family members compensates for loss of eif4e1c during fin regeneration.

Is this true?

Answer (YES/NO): YES